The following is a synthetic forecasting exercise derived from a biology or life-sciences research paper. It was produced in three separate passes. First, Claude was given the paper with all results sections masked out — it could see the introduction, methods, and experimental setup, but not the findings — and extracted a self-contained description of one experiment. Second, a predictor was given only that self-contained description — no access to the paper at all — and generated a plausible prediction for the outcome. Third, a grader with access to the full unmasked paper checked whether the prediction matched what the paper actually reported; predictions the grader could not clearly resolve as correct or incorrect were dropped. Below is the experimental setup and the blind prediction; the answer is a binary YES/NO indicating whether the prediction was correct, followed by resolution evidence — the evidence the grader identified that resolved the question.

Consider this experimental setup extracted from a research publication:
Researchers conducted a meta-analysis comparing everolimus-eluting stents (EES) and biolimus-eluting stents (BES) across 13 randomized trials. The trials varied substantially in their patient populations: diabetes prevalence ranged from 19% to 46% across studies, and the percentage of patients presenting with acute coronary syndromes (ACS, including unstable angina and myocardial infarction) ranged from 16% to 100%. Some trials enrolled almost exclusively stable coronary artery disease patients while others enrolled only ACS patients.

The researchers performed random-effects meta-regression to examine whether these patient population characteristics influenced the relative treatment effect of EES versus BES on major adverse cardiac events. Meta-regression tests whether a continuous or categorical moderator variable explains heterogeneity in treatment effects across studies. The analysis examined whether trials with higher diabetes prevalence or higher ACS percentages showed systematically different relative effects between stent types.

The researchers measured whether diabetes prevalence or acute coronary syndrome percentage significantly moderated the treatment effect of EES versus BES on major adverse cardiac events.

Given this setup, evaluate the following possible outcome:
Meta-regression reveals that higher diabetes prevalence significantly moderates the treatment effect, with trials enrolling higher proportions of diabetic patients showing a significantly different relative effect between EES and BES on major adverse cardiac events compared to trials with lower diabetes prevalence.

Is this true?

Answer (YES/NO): NO